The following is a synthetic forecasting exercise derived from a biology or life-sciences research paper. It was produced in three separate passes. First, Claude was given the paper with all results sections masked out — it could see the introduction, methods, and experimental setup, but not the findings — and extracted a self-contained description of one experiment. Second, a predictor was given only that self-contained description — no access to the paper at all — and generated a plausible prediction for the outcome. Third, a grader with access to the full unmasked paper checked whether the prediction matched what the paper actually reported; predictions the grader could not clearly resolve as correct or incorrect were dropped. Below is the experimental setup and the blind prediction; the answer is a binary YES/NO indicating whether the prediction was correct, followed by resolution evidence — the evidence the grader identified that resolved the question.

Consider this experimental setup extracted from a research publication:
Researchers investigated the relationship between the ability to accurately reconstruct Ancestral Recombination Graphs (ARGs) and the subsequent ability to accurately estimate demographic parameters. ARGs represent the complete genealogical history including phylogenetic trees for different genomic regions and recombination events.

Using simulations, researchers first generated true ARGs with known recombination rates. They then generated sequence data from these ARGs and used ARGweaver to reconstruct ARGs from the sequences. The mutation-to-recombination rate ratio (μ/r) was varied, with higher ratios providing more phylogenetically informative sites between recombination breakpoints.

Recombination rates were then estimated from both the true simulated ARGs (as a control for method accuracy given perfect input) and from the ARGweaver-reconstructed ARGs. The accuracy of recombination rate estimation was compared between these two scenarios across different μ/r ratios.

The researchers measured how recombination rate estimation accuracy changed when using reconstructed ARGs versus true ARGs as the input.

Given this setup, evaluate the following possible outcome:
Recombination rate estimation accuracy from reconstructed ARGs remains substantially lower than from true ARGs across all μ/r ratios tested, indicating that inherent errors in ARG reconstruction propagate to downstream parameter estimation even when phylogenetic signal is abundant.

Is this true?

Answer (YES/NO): NO